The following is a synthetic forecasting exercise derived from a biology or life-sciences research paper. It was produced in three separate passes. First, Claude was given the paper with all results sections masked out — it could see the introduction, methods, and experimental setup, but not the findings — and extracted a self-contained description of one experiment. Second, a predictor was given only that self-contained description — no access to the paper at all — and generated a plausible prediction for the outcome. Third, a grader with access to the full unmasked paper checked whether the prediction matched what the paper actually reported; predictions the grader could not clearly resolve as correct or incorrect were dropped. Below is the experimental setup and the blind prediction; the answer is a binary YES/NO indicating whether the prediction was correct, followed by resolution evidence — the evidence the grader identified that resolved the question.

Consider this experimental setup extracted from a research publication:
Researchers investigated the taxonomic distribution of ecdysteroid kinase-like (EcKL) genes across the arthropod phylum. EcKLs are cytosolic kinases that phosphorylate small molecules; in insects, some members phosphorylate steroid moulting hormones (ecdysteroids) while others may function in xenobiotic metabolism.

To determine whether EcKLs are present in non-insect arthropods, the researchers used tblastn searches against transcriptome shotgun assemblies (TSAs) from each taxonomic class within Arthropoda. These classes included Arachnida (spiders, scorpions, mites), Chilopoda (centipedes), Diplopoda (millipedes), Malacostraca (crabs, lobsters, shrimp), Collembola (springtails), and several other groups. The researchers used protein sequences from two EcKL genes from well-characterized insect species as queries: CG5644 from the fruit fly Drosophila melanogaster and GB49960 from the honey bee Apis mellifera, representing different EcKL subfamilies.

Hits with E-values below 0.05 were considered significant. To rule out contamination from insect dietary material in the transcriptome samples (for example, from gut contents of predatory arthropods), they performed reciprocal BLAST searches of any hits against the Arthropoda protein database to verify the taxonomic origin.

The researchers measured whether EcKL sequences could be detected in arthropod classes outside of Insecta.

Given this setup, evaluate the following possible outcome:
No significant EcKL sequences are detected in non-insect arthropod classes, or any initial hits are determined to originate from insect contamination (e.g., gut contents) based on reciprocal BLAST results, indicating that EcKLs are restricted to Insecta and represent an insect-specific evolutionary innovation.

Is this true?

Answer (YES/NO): NO